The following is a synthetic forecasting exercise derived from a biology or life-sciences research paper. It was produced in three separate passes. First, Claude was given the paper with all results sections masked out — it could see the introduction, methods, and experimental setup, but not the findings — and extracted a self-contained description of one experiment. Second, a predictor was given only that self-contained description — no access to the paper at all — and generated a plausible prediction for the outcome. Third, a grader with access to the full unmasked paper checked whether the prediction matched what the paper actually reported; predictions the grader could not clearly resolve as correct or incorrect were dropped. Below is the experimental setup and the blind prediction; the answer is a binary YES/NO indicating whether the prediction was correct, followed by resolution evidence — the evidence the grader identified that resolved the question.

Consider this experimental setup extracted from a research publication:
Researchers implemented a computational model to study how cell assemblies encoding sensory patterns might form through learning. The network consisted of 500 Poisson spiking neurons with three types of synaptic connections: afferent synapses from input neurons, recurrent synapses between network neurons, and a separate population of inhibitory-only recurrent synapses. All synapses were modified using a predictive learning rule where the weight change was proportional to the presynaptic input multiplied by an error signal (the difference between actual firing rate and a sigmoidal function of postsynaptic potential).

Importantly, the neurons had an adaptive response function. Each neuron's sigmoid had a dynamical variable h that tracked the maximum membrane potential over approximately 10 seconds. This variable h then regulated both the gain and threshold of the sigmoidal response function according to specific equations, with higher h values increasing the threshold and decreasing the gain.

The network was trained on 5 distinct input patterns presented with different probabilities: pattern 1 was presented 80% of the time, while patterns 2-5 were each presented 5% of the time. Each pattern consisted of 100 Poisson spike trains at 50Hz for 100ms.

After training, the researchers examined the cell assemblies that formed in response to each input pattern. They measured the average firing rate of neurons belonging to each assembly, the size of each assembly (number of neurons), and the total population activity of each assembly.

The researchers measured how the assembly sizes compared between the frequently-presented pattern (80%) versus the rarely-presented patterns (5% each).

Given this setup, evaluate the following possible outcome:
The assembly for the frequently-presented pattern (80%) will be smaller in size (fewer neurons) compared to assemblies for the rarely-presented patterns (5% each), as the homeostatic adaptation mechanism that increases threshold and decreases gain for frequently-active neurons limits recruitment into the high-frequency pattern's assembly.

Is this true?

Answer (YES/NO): NO